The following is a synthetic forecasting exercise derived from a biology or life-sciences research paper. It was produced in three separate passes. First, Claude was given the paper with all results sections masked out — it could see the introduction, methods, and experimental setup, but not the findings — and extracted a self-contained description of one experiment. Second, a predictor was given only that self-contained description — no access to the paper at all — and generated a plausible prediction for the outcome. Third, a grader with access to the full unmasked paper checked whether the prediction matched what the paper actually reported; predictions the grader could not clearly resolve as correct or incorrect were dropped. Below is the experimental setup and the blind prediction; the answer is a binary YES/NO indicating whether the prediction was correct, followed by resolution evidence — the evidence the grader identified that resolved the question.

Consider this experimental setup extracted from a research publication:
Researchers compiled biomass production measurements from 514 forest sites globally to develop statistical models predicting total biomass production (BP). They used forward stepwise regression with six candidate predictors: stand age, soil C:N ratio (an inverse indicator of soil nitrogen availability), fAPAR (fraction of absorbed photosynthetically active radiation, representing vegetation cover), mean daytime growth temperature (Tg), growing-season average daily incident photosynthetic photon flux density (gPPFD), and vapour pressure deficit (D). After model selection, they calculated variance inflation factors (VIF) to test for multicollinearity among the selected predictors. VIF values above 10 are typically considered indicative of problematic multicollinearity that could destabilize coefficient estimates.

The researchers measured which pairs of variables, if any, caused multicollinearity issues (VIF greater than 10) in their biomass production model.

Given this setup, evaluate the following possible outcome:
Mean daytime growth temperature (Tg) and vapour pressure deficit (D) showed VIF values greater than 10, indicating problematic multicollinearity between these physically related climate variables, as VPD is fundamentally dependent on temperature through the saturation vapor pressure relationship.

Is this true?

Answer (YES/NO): YES